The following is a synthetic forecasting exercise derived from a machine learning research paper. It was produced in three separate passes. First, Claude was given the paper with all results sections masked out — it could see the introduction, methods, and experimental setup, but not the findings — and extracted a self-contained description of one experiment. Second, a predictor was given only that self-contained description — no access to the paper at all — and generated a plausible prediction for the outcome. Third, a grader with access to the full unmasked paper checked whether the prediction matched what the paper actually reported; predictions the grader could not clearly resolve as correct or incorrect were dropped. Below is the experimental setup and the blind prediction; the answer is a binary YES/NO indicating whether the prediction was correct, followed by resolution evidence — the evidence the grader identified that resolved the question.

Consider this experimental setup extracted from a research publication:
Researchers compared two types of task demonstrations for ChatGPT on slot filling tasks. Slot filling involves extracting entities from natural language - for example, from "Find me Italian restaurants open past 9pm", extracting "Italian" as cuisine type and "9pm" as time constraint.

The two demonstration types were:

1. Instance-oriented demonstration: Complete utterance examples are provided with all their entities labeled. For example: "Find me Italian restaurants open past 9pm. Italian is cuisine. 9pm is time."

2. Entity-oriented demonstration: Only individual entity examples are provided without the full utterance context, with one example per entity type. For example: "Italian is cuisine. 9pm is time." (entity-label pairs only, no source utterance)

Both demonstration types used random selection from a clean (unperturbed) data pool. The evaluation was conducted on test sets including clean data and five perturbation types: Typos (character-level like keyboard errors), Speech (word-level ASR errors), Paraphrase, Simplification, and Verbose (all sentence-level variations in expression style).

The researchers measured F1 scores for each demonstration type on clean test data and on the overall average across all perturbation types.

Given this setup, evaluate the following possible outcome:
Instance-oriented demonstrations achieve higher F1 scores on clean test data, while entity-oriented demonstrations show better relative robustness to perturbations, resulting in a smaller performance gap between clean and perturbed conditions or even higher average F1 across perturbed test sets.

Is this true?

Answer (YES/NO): YES